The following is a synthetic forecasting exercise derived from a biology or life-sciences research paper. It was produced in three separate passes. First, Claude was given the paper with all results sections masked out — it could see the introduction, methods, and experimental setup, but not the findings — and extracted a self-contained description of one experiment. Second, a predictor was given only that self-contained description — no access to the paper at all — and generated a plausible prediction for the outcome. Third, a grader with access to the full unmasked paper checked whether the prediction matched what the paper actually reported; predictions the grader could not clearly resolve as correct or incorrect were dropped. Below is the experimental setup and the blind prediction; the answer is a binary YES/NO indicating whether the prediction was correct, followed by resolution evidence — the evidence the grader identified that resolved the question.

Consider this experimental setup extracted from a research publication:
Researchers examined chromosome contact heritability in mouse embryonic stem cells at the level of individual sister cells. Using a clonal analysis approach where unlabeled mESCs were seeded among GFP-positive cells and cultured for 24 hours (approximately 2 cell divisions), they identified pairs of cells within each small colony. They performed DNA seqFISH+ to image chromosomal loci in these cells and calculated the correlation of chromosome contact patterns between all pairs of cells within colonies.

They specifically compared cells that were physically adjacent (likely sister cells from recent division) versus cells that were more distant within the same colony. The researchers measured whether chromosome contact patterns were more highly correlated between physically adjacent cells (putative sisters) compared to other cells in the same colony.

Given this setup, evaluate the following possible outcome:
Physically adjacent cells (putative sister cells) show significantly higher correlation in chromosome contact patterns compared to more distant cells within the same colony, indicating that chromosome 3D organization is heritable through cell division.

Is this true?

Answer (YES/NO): YES